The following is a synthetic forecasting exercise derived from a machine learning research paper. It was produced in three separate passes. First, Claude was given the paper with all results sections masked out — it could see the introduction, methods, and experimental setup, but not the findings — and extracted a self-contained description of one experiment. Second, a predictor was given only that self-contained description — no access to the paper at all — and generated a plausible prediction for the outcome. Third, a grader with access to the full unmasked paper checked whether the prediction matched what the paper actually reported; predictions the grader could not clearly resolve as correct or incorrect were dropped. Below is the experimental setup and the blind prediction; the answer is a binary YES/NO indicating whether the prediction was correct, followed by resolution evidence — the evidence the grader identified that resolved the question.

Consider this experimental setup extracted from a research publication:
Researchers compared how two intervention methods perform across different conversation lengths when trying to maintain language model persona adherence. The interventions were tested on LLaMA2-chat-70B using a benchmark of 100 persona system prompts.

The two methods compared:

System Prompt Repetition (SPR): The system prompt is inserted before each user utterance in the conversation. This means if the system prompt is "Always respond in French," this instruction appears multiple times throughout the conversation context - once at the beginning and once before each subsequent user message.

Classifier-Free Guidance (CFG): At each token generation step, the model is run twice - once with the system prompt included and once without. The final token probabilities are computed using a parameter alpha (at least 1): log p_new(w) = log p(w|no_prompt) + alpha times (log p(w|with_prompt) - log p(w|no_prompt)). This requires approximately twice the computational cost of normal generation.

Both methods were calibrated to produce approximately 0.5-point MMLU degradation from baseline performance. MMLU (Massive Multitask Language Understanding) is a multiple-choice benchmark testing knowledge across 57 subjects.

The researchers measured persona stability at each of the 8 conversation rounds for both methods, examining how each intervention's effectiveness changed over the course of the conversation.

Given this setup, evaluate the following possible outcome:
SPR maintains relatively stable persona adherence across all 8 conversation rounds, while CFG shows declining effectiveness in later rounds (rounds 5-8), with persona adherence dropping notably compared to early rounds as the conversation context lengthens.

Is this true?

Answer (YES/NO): NO